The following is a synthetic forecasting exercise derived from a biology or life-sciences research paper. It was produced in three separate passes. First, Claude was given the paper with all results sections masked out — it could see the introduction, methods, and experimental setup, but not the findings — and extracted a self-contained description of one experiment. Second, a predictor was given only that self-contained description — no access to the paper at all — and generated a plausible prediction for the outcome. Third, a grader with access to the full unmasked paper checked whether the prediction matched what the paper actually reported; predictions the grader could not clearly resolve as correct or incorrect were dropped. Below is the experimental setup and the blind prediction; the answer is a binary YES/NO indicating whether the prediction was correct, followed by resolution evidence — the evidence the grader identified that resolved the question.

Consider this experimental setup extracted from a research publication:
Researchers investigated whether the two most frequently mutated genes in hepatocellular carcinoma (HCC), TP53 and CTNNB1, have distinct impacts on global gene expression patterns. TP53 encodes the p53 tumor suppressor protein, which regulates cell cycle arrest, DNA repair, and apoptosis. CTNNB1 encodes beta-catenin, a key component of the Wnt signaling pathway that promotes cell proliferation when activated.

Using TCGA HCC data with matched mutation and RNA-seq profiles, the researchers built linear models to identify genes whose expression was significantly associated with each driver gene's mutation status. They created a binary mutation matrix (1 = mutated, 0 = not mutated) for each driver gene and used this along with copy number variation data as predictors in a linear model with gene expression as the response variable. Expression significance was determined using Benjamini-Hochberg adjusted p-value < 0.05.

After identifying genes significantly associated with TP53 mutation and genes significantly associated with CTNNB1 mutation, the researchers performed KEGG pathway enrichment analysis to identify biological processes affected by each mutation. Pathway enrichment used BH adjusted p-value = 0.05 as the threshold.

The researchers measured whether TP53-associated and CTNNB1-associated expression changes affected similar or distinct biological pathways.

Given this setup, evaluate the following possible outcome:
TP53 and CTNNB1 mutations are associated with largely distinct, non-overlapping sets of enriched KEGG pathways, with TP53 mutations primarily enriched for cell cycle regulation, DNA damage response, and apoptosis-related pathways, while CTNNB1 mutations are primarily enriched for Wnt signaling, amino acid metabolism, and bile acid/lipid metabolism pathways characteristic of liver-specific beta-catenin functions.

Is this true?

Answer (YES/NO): NO